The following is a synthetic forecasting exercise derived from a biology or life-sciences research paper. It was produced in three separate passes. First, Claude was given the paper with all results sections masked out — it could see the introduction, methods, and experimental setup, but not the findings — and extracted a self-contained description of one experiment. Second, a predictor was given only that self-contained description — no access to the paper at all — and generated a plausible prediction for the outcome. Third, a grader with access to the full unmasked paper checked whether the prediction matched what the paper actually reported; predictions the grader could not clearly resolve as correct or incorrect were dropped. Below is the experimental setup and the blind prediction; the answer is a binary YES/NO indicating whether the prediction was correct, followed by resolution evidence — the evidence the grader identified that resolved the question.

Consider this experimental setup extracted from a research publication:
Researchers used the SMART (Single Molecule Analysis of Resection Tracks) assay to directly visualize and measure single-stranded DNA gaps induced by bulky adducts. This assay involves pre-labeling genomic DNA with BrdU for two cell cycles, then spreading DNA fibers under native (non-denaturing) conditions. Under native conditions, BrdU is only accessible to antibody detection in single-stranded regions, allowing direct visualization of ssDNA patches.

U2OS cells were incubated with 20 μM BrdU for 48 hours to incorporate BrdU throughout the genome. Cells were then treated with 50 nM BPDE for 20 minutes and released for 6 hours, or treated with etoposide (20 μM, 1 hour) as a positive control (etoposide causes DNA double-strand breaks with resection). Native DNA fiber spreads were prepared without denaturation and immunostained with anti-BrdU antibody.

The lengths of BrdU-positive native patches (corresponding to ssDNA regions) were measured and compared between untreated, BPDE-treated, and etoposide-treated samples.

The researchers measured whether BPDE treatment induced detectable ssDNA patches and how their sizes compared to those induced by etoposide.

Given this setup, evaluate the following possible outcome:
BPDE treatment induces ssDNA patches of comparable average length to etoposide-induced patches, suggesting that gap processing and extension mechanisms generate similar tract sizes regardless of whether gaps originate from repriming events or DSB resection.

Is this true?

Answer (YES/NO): NO